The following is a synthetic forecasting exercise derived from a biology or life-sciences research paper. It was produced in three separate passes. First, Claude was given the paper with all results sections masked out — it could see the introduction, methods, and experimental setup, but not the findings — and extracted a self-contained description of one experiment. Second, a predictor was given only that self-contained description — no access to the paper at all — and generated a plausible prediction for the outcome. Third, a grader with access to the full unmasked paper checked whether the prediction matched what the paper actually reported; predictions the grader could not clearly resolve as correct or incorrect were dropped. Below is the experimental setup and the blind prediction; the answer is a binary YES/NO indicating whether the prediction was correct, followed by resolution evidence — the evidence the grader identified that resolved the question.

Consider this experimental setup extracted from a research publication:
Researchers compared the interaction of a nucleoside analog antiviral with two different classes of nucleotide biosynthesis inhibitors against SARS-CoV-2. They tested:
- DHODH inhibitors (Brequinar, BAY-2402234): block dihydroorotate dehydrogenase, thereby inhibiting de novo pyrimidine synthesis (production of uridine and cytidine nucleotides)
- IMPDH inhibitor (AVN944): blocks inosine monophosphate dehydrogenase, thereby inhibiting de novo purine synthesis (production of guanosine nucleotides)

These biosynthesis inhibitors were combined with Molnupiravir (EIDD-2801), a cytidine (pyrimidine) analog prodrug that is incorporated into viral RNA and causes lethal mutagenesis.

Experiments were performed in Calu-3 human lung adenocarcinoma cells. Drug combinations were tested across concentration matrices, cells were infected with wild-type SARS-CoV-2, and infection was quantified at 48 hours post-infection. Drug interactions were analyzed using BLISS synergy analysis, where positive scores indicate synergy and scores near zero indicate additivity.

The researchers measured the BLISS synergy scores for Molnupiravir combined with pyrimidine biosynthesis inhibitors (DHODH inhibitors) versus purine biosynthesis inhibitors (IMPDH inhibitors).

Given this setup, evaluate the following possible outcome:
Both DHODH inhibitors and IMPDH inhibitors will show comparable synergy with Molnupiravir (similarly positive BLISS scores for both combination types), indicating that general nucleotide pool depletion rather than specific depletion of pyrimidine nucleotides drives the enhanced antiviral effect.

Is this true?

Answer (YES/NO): NO